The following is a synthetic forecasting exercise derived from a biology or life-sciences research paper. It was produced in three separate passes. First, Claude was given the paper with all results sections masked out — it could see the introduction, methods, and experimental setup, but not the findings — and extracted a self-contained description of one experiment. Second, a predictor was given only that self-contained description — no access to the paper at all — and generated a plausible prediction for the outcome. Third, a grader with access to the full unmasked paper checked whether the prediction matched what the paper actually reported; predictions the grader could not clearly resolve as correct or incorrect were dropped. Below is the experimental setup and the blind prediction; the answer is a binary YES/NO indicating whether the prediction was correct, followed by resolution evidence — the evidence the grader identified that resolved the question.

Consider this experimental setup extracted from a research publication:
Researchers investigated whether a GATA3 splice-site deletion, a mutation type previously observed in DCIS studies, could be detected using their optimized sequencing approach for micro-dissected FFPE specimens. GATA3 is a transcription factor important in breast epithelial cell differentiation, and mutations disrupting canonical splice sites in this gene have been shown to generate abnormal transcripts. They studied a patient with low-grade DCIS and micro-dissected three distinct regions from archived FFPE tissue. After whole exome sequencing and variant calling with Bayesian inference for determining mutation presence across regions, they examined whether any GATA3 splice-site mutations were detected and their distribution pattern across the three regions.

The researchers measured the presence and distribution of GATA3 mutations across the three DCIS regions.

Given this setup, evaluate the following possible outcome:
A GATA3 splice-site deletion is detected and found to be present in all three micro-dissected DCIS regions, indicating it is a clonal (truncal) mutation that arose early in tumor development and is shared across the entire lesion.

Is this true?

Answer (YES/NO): NO